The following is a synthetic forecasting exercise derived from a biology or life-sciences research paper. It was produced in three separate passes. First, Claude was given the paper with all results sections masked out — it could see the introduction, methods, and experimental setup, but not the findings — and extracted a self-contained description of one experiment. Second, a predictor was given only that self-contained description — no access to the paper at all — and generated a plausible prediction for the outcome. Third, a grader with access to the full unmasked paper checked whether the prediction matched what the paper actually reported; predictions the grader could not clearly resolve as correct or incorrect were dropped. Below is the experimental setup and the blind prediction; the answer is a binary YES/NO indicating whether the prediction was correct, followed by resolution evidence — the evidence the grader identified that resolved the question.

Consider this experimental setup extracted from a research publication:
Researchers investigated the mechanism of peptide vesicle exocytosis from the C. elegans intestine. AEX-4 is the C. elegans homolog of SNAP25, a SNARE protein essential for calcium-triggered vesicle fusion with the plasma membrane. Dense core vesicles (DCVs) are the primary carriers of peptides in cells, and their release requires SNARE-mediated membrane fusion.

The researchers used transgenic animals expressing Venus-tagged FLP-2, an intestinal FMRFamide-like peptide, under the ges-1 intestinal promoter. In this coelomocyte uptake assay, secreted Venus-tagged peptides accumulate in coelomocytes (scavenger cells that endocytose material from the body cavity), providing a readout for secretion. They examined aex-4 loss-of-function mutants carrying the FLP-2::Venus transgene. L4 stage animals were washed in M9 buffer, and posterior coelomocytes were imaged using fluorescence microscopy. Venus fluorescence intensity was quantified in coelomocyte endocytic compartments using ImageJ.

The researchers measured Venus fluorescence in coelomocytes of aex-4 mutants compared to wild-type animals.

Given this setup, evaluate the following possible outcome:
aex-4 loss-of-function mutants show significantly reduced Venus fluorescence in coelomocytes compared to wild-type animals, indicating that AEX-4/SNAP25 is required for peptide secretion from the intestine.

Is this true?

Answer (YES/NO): YES